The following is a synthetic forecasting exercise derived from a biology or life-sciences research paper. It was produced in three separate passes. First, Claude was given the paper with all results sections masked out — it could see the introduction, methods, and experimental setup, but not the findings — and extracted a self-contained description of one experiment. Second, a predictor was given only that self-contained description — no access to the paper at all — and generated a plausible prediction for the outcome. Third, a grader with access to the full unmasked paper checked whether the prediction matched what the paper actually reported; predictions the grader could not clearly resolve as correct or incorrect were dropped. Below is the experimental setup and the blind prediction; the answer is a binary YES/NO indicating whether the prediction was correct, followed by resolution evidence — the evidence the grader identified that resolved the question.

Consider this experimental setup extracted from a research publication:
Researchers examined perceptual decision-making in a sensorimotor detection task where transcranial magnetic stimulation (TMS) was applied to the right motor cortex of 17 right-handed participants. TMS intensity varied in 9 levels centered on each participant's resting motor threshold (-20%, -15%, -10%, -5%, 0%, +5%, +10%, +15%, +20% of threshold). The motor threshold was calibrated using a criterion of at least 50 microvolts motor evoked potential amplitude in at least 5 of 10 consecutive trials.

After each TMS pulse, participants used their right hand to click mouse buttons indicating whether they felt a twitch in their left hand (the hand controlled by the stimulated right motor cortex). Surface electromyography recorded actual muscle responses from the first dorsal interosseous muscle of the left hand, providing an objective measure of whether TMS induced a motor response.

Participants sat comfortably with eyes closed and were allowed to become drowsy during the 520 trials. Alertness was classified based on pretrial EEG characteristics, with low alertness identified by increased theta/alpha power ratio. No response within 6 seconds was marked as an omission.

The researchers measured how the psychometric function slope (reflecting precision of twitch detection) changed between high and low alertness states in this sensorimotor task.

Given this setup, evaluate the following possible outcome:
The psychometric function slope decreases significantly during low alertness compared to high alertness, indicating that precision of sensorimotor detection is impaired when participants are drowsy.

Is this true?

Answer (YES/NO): NO